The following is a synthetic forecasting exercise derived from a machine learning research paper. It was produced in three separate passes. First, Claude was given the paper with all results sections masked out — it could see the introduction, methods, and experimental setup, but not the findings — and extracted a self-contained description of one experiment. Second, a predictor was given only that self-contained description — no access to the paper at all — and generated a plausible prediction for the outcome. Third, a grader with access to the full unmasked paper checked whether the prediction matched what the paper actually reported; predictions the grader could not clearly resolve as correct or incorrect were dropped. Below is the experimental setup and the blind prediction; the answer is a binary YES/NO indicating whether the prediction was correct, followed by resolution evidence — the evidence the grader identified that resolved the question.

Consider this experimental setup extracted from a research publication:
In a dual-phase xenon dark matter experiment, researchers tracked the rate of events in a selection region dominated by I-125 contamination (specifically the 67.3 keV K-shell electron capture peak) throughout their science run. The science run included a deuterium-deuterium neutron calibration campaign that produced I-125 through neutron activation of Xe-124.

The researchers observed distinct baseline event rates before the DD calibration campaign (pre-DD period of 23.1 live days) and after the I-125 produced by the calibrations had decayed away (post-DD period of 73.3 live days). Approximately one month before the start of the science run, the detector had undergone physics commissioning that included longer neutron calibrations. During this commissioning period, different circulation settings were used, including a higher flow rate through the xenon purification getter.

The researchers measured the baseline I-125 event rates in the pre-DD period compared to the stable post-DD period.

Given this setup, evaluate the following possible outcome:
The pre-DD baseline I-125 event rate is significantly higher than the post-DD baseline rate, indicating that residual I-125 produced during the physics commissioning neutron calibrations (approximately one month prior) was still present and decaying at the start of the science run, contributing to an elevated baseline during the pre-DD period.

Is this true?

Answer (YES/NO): YES